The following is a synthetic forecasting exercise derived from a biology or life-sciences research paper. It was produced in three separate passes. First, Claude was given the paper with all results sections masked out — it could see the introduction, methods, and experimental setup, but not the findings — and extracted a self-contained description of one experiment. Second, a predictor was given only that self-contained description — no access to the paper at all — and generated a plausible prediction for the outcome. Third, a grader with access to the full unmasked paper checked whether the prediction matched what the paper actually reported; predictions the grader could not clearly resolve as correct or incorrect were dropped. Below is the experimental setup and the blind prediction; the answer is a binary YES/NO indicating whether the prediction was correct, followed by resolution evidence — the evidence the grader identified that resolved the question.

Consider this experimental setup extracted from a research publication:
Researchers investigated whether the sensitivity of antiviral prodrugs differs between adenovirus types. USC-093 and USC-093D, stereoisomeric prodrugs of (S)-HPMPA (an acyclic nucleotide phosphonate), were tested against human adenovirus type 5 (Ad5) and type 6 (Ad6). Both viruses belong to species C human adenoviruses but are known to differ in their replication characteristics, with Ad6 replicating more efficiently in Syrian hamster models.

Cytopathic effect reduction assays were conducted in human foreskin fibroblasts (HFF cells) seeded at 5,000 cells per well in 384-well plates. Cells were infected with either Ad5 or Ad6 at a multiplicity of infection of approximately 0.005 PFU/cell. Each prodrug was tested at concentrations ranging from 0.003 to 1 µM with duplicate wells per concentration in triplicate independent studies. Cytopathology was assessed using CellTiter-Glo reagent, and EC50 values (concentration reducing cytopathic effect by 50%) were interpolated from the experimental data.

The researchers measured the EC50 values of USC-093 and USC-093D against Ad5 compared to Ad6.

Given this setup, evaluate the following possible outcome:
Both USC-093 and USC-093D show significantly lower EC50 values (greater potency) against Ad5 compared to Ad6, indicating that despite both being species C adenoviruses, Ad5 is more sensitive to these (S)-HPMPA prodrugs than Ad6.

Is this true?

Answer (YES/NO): NO